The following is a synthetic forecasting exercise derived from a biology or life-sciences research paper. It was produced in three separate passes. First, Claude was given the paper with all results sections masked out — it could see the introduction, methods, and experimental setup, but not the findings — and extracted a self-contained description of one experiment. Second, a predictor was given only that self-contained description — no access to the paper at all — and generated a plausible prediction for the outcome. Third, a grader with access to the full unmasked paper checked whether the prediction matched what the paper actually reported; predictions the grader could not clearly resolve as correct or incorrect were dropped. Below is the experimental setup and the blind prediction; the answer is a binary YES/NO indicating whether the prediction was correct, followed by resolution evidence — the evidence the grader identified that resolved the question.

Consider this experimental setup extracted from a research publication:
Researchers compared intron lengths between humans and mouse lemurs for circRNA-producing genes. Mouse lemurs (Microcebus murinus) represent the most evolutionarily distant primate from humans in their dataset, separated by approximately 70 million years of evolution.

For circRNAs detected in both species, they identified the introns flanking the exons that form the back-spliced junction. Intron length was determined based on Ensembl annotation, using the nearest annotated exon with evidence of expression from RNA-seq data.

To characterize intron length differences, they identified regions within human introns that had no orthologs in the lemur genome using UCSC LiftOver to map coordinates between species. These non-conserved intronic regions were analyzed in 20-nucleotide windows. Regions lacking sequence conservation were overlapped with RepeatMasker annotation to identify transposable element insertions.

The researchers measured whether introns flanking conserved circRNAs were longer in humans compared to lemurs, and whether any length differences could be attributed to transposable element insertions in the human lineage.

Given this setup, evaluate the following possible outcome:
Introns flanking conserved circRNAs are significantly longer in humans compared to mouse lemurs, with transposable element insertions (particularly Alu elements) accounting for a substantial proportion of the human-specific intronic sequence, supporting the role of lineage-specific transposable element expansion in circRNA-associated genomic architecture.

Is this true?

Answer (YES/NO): YES